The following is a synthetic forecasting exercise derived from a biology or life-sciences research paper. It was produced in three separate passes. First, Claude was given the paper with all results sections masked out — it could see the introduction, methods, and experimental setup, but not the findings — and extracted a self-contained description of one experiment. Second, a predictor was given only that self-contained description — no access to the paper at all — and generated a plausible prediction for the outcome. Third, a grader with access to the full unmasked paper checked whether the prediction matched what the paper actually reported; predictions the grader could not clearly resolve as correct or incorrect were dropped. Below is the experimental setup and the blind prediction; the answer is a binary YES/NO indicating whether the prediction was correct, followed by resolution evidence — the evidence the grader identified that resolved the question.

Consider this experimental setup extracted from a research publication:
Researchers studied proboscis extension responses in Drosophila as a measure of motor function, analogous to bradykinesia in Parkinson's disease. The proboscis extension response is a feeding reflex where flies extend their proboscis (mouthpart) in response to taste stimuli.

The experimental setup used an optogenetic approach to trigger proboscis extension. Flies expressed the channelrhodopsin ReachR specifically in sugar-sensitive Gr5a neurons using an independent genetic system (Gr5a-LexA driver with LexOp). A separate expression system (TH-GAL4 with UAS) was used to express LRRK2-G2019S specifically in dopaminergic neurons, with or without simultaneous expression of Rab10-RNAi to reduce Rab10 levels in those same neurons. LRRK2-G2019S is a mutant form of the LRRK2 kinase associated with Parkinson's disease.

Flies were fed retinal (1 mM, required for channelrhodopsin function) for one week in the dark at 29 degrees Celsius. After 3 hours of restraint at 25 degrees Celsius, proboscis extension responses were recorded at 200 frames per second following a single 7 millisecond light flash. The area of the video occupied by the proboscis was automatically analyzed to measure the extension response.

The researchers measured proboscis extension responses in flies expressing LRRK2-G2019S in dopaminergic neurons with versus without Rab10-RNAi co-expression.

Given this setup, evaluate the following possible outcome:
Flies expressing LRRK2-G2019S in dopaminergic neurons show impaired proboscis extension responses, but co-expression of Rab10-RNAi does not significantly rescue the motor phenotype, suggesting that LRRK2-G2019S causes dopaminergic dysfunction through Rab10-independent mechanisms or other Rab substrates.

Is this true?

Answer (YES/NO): NO